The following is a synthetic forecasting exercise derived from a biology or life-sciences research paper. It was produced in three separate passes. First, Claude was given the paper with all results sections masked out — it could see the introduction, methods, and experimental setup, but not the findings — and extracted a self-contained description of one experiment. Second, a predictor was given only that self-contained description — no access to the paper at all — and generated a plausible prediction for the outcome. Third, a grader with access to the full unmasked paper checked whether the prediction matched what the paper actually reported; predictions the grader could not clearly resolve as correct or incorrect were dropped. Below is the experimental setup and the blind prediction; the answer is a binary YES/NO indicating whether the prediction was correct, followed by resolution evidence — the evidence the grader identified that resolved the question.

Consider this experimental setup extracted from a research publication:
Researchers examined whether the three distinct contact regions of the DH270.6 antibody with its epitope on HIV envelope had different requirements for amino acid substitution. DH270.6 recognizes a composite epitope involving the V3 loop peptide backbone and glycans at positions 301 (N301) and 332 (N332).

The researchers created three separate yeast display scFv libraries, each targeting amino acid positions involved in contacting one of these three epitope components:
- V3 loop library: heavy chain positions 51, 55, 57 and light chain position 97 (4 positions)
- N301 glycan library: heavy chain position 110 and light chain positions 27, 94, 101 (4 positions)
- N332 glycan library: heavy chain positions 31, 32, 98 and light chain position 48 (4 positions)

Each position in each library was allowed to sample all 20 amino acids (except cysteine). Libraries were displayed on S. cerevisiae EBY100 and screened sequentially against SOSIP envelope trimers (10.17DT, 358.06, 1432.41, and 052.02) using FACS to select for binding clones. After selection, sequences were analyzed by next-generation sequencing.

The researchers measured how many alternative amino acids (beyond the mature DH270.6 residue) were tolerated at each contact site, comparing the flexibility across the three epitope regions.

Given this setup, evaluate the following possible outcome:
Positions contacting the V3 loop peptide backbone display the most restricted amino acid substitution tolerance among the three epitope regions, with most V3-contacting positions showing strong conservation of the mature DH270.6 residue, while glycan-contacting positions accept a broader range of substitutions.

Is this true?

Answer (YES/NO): NO